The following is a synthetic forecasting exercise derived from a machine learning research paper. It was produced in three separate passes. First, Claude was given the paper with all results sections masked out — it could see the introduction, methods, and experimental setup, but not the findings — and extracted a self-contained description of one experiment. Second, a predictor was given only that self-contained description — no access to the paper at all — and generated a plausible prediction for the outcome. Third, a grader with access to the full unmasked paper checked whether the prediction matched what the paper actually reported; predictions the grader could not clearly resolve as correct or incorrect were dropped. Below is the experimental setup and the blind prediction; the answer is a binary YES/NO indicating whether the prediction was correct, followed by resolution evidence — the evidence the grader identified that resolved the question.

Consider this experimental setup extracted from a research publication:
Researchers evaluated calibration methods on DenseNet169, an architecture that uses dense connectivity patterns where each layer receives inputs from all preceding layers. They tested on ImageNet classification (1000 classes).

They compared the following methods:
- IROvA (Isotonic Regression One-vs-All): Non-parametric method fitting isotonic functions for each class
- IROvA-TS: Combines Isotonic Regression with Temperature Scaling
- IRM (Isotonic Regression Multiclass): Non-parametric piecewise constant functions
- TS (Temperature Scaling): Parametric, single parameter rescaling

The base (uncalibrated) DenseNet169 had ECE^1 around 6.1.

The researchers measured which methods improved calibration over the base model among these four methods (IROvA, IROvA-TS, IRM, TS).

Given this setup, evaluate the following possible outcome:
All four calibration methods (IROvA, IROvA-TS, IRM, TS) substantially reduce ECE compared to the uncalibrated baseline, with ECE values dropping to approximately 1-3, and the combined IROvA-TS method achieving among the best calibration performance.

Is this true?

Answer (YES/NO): NO